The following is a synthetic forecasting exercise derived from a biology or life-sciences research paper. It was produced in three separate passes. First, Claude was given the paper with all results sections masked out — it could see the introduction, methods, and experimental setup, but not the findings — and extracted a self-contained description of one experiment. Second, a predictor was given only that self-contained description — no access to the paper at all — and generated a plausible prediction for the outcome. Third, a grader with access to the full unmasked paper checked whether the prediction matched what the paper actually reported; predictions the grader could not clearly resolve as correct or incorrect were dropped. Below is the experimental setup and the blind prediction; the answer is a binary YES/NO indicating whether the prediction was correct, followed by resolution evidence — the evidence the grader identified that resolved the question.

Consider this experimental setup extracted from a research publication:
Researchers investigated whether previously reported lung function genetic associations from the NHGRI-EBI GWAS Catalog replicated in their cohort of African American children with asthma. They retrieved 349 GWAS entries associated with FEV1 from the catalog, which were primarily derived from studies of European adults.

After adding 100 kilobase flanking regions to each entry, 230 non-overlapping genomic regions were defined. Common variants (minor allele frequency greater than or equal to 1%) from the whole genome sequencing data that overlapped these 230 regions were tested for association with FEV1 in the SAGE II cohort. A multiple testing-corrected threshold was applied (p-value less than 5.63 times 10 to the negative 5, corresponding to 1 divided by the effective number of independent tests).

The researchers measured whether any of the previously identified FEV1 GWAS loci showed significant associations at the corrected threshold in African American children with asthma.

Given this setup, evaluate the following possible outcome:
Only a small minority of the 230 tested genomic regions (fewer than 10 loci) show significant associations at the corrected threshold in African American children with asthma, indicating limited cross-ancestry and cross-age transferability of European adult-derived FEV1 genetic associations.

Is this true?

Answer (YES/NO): YES